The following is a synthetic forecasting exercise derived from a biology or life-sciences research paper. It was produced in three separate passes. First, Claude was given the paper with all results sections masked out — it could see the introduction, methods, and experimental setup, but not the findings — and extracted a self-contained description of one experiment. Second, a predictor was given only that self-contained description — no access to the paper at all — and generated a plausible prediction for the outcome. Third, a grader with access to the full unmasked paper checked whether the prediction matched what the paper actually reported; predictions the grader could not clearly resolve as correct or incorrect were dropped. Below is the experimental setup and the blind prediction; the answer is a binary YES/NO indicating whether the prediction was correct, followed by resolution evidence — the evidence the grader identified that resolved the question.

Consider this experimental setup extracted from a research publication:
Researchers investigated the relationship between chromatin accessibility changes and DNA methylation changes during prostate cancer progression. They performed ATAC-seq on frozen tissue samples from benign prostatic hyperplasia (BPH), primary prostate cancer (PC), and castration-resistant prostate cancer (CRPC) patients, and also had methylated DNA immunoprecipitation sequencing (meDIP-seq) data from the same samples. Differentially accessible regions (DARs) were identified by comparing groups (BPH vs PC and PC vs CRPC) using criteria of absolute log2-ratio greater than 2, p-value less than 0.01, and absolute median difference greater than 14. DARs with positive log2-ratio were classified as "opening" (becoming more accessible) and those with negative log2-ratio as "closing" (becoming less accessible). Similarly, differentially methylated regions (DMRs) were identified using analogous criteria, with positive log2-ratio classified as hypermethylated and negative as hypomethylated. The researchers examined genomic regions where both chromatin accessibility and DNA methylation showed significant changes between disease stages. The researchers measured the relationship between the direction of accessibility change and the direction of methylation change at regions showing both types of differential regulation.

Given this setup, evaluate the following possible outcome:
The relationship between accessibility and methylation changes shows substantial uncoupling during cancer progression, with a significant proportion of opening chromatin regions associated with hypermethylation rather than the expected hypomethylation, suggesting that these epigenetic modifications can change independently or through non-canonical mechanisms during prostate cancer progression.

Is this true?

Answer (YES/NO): NO